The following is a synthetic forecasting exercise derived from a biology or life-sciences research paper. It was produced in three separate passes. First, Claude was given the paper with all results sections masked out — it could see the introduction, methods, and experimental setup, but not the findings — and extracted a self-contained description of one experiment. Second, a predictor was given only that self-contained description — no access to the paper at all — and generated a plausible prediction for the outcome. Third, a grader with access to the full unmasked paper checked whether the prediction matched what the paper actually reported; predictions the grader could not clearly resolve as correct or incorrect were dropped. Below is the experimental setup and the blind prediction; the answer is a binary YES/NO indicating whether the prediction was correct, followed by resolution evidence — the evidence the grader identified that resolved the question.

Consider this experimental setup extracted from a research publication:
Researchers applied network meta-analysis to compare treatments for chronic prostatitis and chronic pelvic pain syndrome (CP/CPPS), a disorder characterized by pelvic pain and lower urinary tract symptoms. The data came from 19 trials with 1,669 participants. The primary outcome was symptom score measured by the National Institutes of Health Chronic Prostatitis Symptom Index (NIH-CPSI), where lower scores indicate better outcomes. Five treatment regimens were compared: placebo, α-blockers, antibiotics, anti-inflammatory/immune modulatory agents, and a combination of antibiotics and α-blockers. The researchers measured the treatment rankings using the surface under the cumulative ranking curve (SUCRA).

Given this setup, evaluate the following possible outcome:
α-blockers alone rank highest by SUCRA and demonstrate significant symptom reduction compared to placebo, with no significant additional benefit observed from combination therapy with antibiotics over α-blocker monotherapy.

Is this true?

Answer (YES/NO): NO